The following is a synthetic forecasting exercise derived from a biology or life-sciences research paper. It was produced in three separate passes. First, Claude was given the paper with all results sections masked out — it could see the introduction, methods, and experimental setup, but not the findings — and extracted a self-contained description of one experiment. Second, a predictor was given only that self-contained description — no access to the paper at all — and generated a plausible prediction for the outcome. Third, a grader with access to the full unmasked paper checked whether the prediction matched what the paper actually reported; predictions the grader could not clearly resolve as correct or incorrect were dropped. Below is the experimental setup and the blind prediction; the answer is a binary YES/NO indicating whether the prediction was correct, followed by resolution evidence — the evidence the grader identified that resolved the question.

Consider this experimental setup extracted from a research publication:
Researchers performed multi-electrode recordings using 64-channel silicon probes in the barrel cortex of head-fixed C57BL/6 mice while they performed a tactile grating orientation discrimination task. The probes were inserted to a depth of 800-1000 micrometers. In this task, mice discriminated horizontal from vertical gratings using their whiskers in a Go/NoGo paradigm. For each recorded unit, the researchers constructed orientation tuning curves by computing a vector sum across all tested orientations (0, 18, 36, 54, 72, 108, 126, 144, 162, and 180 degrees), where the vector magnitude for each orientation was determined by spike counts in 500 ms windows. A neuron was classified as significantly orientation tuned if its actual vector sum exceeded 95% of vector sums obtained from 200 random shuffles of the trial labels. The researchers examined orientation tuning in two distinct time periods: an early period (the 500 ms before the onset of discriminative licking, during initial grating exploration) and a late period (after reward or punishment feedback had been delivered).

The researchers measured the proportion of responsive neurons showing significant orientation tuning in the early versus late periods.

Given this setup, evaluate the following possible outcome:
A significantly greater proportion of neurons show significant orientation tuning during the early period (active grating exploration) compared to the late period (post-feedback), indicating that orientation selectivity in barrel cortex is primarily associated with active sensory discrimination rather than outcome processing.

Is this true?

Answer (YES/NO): NO